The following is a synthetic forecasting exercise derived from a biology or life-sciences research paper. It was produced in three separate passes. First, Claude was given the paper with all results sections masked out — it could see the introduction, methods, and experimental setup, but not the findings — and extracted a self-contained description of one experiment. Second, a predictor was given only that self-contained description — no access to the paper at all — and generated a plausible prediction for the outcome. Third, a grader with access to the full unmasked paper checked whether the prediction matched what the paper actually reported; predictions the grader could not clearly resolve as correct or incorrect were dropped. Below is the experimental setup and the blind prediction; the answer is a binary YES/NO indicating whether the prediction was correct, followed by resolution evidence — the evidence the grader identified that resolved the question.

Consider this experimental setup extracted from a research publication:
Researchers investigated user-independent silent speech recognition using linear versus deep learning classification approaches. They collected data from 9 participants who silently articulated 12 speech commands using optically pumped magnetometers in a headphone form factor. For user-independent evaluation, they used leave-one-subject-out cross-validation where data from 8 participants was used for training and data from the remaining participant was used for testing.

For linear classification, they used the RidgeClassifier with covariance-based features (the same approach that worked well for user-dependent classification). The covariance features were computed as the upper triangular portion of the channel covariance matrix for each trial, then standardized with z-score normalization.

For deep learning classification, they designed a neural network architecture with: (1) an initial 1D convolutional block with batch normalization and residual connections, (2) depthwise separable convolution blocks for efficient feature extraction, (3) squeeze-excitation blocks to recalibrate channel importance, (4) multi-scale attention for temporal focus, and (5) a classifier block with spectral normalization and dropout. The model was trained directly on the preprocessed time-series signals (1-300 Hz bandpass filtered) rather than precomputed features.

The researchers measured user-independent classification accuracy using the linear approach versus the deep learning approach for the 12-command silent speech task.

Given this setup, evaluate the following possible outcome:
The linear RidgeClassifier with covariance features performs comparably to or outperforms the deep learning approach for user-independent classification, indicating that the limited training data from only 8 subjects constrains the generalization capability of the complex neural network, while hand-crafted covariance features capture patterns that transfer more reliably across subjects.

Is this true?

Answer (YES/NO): NO